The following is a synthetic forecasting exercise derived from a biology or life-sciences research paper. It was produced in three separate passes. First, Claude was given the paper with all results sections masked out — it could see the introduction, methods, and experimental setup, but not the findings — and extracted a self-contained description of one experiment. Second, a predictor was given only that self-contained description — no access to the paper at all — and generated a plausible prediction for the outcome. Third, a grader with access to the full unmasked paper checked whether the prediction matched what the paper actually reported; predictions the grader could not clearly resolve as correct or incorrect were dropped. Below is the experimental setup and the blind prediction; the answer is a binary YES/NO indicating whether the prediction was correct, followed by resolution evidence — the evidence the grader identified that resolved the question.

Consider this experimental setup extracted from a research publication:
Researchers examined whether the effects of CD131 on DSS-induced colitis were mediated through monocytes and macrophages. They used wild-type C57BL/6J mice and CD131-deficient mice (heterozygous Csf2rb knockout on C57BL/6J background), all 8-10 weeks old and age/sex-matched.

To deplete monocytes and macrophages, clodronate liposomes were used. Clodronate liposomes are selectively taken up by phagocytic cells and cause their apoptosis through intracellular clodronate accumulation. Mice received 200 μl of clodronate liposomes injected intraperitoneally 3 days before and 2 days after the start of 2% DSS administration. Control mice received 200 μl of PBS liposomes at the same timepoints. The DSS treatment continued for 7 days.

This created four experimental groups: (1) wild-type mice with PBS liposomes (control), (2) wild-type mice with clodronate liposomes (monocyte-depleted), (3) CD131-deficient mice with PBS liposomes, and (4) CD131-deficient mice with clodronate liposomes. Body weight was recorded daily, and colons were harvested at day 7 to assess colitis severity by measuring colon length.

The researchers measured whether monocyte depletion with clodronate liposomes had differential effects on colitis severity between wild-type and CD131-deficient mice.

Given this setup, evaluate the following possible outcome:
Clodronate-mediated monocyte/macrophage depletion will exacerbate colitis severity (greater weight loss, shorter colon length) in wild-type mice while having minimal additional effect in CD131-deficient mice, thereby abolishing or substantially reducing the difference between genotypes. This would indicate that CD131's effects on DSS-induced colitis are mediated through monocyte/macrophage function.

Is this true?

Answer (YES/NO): NO